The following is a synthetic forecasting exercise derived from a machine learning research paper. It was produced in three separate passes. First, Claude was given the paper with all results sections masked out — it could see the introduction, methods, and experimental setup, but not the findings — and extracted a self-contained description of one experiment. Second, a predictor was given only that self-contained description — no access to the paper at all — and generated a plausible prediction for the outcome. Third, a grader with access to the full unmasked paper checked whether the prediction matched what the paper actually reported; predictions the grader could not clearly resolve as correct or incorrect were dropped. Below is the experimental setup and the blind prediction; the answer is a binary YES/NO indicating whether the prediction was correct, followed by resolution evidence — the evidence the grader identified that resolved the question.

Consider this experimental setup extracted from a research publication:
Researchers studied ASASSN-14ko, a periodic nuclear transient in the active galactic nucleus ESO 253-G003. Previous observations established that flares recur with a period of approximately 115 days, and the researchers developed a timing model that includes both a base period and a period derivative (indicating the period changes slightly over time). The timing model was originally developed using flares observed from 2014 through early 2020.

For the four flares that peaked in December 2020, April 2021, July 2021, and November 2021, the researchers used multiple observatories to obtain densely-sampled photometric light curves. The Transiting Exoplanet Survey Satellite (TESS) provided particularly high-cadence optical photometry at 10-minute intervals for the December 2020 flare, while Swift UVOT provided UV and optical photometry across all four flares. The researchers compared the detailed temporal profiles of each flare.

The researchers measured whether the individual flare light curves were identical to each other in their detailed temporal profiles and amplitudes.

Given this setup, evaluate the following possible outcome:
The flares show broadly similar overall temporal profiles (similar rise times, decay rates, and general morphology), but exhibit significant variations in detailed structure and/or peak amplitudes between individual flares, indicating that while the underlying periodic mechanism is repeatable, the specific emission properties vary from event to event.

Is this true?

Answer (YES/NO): YES